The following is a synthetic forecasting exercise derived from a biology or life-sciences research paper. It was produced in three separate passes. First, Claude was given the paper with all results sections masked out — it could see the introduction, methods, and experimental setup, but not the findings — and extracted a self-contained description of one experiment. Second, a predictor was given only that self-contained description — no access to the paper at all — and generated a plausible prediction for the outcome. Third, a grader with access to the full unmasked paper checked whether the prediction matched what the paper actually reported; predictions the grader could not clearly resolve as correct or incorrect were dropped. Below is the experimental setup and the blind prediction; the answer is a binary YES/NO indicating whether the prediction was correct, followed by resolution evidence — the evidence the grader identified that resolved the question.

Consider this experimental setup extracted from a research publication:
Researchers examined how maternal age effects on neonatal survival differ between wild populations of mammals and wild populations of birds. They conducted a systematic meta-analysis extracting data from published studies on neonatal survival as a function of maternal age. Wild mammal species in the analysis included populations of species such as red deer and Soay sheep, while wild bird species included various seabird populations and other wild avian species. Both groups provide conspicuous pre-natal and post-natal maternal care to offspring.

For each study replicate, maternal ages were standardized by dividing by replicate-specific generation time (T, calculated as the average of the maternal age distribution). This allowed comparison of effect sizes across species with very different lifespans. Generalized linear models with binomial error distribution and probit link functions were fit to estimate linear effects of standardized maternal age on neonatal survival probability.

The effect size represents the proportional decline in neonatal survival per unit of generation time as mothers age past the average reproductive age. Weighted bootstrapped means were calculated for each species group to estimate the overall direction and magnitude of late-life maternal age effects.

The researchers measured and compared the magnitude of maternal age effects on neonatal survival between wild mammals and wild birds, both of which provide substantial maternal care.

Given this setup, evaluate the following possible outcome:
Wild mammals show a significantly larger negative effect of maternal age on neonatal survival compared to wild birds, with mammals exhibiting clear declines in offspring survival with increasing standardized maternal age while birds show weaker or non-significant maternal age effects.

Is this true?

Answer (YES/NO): YES